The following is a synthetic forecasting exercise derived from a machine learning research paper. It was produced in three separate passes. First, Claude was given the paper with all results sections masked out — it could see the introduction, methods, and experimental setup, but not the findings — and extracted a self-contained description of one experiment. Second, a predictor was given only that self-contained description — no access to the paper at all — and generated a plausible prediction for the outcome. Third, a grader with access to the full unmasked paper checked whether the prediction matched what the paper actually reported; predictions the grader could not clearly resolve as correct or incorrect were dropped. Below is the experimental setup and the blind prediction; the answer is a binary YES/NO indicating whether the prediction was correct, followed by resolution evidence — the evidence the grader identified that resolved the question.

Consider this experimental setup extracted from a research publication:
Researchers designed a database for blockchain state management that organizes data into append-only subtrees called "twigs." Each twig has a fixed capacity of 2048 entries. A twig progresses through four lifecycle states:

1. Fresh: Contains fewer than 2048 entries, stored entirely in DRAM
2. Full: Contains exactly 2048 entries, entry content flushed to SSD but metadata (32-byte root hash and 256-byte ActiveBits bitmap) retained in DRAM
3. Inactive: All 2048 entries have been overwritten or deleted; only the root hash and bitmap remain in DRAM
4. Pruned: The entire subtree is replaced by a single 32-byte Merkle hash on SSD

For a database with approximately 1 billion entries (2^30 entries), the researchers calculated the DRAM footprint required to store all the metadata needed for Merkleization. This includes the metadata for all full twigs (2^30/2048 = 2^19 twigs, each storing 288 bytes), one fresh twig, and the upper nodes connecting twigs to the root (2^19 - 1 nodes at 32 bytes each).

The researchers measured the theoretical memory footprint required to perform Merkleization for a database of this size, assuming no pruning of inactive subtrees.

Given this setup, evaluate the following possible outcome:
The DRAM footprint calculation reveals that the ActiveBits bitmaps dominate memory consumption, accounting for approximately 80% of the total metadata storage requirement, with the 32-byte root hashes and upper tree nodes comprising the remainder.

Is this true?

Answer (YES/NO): YES